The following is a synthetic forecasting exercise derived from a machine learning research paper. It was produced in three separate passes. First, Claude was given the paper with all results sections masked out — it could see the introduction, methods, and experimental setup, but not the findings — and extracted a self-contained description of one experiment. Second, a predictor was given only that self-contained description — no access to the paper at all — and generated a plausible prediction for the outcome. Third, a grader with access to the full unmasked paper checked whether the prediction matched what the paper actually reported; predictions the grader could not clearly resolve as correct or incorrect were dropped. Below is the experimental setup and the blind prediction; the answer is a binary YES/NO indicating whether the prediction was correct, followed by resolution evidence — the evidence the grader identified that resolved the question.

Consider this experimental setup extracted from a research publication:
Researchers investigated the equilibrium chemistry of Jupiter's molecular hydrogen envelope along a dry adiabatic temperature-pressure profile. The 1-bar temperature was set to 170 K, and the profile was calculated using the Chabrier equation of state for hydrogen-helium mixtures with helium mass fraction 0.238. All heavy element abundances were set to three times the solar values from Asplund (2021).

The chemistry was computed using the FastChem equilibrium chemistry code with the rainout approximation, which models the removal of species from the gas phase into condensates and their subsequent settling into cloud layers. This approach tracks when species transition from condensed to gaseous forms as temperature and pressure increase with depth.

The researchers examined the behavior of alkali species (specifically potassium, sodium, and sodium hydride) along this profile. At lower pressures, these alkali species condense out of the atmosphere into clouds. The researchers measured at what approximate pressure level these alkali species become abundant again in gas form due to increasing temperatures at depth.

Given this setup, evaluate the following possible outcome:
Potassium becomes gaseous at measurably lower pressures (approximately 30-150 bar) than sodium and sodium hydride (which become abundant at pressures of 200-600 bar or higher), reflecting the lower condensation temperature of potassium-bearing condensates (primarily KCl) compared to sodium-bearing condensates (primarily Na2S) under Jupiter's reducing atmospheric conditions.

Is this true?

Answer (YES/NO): NO